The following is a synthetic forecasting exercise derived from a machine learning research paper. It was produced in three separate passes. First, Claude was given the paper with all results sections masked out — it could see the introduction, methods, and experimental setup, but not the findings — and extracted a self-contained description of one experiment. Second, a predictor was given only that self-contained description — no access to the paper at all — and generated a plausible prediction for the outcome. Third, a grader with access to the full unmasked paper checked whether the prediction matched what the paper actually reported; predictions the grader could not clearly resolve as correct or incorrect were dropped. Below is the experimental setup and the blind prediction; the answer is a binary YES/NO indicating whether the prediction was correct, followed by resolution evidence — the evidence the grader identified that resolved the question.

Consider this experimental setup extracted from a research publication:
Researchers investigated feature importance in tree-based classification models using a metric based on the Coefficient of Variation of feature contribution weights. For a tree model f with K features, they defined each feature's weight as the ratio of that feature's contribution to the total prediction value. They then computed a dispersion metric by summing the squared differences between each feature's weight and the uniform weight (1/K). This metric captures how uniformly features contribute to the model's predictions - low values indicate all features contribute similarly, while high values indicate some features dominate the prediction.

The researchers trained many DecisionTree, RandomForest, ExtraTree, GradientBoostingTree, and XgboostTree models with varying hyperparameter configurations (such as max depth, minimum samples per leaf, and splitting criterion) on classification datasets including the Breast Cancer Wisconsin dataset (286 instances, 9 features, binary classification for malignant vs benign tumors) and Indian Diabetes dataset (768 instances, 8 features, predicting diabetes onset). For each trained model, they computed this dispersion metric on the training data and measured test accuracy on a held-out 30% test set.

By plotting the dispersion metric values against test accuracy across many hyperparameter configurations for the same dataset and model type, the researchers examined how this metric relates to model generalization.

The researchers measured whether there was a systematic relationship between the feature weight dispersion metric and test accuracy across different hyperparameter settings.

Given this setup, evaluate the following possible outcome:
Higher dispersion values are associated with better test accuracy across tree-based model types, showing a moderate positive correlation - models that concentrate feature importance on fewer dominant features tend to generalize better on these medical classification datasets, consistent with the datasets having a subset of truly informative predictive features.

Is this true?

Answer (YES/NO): NO